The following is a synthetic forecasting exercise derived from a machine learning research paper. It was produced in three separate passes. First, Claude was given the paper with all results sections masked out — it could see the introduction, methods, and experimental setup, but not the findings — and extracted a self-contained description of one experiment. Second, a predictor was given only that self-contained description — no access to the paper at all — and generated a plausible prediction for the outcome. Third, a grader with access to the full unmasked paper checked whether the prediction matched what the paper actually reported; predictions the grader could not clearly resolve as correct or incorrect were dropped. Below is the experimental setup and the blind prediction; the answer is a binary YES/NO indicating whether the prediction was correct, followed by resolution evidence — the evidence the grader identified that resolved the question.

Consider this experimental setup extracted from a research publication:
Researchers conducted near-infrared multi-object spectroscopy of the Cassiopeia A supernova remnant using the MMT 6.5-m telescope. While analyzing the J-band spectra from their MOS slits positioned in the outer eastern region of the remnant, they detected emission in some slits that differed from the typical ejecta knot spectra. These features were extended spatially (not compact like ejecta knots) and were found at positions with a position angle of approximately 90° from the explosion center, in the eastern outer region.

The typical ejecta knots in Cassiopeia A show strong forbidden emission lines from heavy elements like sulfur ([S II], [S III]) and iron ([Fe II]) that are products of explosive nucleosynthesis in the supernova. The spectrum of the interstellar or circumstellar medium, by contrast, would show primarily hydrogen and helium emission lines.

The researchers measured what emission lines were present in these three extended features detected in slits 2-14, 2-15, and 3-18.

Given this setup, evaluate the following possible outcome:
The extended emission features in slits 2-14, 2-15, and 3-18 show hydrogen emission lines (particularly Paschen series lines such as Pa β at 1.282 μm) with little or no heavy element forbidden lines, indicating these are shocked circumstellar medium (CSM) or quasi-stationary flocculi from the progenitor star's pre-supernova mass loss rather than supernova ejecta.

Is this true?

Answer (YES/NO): NO